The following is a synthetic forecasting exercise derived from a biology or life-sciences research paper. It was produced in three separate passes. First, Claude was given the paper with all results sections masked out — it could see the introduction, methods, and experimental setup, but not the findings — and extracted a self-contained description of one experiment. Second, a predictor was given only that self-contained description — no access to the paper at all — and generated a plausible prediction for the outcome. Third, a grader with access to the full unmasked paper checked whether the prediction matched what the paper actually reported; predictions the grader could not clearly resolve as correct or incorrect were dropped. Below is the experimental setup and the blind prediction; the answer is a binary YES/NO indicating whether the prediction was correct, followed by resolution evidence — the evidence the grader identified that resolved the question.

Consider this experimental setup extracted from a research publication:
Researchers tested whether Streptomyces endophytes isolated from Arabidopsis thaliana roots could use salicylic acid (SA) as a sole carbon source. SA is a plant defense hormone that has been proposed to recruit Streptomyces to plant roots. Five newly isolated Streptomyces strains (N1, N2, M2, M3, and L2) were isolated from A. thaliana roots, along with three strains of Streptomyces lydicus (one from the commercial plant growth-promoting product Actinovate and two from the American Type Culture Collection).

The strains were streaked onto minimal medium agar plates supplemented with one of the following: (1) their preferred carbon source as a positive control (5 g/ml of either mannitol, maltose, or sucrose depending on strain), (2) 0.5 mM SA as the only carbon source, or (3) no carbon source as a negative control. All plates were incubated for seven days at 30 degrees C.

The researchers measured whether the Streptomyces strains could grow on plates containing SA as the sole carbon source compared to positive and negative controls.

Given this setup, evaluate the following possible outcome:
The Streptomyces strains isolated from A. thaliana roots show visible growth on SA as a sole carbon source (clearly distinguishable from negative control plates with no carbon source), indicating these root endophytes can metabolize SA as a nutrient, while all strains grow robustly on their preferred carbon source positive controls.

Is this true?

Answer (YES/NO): NO